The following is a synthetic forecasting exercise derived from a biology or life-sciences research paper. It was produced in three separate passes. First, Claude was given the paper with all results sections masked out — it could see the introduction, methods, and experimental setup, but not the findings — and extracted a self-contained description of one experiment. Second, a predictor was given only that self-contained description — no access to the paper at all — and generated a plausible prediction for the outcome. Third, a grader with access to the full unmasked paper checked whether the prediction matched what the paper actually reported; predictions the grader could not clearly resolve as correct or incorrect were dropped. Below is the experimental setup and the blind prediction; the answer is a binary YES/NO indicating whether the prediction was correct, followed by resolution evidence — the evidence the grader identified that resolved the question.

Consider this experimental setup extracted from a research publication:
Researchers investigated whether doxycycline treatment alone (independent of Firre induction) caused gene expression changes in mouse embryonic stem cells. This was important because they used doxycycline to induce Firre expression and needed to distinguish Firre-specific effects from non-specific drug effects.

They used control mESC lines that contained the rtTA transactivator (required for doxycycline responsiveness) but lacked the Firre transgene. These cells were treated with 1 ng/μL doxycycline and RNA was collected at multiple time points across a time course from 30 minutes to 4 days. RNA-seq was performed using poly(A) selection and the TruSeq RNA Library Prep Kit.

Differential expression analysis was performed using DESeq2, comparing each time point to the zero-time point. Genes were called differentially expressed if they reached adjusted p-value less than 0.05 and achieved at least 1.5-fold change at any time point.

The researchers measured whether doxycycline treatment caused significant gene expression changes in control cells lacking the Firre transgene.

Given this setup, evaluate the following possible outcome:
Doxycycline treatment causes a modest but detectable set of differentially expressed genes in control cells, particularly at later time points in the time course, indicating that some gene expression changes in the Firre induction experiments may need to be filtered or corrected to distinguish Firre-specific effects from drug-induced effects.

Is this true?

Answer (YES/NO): NO